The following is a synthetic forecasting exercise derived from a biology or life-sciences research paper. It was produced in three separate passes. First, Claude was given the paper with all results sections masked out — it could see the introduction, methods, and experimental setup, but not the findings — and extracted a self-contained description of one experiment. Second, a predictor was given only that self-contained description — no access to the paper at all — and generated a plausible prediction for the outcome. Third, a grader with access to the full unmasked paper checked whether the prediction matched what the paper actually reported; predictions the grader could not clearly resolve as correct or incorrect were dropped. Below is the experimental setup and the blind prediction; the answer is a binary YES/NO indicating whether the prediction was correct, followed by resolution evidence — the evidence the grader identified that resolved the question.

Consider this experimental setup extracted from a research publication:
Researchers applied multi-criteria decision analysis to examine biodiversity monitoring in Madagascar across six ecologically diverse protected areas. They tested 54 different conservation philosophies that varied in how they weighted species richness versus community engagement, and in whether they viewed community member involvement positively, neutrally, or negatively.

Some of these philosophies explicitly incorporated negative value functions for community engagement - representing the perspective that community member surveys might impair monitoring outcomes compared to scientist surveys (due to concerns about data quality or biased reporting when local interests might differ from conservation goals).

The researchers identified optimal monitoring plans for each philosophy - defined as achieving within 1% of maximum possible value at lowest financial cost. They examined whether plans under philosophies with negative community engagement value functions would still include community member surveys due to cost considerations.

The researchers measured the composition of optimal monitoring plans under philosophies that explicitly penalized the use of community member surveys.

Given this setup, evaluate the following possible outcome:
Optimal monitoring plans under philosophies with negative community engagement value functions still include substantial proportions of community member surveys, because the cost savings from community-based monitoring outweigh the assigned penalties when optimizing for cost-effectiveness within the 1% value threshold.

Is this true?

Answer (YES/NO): NO